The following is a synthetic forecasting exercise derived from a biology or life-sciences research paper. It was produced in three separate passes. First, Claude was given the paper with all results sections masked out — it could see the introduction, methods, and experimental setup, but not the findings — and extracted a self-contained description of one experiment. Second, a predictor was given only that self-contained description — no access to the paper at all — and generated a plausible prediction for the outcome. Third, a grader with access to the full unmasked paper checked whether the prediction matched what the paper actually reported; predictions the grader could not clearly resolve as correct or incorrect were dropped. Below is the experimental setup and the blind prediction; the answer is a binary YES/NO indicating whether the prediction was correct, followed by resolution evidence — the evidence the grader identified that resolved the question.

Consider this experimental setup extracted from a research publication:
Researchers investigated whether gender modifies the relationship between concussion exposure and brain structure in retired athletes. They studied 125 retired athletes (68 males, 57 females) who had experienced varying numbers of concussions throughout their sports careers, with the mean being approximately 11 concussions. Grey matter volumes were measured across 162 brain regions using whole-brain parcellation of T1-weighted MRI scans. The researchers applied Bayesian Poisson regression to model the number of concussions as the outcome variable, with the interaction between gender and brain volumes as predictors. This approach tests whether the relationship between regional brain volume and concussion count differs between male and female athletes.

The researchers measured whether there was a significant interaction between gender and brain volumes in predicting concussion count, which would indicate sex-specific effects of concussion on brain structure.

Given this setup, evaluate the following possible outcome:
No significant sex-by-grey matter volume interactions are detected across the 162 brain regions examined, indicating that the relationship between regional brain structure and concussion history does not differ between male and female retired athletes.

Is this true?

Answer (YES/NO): NO